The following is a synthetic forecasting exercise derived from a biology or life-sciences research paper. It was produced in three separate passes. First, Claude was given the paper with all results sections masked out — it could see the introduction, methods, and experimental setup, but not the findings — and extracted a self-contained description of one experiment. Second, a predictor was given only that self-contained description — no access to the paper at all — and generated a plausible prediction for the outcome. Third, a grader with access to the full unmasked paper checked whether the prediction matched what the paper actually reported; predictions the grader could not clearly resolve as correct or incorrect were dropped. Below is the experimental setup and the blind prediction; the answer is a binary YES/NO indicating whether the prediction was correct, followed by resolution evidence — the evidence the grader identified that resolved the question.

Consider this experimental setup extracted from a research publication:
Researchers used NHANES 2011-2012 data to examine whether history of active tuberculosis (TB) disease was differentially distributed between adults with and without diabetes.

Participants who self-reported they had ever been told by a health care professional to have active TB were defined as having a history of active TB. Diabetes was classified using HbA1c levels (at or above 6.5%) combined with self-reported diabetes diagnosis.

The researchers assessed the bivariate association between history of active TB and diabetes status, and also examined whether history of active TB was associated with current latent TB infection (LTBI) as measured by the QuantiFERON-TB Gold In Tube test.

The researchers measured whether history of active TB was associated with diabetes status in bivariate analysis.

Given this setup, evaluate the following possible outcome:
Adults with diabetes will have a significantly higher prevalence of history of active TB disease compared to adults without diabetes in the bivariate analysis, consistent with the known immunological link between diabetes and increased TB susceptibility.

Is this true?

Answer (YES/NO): NO